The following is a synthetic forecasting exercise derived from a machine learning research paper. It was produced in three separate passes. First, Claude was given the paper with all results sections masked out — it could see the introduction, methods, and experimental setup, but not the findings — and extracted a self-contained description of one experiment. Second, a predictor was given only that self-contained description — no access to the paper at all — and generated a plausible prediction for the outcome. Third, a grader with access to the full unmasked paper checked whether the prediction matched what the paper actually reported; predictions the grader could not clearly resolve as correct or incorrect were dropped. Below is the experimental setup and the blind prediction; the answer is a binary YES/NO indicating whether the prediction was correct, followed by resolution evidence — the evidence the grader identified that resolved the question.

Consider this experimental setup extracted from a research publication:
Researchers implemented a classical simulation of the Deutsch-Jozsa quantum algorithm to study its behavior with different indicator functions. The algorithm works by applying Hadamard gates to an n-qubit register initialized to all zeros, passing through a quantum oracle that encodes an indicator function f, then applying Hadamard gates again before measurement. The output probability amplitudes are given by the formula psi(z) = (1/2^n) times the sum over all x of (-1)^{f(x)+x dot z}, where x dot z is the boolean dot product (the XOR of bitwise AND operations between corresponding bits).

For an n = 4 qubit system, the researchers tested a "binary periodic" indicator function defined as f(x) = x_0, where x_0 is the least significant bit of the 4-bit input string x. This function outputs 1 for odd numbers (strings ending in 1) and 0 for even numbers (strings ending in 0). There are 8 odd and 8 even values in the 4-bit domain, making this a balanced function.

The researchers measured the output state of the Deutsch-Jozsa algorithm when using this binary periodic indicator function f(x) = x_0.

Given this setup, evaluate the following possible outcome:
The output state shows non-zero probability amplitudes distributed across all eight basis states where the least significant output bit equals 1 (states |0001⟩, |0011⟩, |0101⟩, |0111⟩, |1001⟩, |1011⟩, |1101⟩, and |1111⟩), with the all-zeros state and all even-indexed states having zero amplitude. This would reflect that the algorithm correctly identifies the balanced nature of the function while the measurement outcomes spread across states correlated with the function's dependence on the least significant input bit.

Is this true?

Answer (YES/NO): NO